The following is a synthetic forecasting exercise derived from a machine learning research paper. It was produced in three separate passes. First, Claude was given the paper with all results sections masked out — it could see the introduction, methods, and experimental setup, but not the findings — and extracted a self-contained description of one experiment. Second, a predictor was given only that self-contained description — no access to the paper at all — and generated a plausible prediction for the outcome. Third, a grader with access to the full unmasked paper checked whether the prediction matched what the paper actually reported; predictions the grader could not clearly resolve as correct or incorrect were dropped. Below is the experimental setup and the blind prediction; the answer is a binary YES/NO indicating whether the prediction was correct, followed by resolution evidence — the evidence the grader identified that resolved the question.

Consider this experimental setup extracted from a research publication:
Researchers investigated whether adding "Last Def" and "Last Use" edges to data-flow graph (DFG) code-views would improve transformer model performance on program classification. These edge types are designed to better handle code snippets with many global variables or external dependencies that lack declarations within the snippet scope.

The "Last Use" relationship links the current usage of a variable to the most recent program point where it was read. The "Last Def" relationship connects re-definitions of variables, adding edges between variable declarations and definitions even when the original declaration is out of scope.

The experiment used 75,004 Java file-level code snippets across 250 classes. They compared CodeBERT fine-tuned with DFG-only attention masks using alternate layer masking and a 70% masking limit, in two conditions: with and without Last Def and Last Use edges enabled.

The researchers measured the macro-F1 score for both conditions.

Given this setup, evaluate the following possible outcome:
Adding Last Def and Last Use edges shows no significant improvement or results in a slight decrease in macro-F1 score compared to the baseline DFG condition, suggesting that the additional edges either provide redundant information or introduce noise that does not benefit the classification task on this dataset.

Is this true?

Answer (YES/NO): YES